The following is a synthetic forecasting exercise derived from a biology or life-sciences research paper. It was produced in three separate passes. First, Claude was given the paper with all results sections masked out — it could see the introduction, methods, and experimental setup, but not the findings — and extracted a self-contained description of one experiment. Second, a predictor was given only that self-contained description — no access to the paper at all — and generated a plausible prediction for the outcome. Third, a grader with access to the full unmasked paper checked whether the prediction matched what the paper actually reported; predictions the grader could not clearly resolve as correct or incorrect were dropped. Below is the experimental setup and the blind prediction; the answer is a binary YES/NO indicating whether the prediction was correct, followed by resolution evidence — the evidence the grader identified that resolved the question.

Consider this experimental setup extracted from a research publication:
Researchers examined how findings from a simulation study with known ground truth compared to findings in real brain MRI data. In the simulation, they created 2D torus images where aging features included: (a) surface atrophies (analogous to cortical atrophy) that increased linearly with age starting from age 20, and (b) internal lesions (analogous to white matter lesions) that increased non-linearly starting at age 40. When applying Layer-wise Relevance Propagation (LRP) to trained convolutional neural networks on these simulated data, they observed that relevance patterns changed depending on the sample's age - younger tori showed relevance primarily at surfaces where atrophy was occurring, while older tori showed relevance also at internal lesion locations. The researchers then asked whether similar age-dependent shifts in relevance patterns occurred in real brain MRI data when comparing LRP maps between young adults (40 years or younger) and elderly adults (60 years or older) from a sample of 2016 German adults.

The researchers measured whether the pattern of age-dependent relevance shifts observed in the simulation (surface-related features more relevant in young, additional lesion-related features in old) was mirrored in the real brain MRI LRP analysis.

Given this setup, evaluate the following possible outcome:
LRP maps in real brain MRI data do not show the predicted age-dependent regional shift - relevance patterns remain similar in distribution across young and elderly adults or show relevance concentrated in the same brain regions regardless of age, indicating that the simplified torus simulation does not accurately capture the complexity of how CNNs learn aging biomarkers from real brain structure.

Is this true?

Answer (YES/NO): NO